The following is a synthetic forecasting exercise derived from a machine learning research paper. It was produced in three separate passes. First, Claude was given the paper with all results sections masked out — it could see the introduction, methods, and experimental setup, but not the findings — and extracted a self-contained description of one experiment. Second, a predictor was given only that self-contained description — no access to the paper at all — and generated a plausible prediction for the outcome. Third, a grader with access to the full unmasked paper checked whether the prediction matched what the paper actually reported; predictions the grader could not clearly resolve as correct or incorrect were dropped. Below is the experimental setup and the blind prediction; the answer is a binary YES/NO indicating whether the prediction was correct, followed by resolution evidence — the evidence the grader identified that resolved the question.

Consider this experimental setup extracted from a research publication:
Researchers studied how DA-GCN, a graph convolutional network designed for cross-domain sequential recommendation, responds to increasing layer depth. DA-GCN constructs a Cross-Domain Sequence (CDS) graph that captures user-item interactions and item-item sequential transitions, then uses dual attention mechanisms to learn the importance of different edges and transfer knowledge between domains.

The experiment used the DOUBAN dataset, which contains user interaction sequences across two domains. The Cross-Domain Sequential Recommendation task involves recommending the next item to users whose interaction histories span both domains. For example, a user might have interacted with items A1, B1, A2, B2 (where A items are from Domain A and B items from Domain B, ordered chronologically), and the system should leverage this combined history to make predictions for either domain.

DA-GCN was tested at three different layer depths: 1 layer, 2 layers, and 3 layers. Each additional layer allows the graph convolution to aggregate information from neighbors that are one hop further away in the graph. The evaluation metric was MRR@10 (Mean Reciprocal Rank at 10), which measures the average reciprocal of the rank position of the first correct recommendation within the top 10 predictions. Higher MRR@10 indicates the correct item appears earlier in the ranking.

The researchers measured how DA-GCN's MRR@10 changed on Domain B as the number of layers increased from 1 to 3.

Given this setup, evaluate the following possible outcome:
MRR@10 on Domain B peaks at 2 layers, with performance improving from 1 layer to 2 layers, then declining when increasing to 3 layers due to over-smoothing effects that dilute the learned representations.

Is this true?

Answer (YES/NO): NO